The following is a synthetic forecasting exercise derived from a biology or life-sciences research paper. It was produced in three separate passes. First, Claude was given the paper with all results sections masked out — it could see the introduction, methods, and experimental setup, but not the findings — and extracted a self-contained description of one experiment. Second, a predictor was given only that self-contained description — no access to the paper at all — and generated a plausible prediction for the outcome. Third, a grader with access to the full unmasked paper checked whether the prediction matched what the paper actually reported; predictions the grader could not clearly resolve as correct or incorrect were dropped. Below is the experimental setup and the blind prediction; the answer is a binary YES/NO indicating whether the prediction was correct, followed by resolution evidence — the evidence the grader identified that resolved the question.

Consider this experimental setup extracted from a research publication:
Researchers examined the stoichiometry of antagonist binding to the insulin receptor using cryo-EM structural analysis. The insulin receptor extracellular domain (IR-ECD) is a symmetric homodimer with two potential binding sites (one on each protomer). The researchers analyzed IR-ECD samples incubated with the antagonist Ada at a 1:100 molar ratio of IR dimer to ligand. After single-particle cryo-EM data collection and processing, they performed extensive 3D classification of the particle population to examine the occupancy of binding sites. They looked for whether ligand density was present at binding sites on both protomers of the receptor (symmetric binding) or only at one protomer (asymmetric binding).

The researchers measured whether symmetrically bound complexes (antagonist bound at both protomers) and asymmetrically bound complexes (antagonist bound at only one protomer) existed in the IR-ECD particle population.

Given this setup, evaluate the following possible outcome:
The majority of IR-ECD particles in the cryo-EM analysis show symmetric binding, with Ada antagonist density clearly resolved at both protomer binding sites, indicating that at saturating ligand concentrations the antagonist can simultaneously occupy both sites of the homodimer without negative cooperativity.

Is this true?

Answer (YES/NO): YES